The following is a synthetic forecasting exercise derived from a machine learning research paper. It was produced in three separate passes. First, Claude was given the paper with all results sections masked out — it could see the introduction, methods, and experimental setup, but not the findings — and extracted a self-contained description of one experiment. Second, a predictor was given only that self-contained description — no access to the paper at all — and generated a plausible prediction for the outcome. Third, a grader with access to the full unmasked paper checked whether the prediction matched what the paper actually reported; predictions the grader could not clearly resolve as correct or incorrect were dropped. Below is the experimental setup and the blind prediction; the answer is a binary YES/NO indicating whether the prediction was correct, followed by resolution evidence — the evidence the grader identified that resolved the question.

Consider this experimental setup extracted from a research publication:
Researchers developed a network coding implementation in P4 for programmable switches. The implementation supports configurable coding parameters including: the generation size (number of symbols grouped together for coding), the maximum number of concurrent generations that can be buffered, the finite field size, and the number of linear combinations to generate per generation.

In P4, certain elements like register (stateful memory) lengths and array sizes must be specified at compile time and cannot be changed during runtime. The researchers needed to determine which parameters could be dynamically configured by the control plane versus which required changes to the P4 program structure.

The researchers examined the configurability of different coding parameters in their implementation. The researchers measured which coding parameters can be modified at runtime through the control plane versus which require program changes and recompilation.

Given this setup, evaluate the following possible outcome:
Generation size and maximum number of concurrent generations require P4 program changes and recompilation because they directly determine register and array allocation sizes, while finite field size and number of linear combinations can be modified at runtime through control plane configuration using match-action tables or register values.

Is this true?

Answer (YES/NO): NO